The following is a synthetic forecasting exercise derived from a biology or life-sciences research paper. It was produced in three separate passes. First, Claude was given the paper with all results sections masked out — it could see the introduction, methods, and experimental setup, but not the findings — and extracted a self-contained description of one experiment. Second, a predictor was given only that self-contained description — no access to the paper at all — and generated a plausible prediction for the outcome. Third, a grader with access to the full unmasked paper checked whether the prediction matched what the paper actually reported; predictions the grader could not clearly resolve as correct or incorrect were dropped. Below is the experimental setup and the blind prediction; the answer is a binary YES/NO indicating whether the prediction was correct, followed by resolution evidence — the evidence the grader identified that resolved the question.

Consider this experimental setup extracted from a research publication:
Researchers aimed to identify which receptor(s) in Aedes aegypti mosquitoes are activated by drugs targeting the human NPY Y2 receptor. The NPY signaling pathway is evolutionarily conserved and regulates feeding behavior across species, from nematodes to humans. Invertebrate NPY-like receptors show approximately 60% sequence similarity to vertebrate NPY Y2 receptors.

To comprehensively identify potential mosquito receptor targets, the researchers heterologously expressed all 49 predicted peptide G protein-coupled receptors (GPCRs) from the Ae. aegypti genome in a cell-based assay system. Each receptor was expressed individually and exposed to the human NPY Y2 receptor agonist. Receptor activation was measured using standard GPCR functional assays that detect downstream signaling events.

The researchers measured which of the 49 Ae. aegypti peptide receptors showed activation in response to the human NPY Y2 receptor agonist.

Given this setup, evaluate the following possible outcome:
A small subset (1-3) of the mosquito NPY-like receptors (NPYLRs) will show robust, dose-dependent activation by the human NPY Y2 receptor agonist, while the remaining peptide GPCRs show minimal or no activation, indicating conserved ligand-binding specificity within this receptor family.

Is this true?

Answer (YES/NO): YES